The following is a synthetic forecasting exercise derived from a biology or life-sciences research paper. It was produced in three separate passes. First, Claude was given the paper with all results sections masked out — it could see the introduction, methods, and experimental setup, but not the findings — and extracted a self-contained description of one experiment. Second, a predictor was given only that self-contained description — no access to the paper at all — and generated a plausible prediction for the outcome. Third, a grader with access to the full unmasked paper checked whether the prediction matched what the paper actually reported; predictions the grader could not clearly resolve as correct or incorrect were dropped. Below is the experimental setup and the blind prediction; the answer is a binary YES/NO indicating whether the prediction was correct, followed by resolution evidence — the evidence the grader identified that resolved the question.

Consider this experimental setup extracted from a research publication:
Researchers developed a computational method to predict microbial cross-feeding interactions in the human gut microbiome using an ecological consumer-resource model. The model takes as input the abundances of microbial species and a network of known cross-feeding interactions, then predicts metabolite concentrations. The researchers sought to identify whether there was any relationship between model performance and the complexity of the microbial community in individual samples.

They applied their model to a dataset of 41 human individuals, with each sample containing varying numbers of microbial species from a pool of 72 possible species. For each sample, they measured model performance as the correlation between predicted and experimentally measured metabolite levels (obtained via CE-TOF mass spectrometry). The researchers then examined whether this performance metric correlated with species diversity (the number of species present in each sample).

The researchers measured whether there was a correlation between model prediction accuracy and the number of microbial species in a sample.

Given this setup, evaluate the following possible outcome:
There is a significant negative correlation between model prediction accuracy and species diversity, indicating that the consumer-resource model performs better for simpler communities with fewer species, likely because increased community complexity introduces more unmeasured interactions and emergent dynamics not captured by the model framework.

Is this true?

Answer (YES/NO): NO